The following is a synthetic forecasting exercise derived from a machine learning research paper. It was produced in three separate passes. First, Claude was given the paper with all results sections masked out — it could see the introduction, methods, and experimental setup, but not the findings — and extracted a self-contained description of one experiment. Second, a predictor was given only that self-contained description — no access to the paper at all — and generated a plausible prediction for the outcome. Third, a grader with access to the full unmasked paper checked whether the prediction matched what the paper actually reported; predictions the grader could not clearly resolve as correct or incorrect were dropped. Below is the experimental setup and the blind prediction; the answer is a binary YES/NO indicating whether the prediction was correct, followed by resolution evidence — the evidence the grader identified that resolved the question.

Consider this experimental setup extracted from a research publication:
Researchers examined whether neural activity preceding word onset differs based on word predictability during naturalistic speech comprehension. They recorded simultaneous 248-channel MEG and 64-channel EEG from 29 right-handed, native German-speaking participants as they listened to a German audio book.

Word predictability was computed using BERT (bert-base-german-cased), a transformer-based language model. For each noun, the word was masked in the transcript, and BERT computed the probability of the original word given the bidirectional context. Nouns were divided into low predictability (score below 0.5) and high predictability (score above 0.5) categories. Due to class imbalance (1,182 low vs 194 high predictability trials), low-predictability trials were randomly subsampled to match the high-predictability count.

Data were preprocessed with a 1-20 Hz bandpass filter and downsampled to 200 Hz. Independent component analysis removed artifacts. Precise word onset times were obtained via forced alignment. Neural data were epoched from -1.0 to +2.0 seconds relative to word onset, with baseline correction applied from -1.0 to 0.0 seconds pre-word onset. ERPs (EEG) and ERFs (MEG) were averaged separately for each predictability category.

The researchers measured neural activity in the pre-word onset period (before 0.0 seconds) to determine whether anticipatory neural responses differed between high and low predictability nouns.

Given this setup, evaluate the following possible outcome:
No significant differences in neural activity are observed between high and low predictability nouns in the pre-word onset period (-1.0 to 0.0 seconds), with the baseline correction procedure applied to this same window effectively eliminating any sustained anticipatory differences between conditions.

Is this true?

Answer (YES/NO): NO